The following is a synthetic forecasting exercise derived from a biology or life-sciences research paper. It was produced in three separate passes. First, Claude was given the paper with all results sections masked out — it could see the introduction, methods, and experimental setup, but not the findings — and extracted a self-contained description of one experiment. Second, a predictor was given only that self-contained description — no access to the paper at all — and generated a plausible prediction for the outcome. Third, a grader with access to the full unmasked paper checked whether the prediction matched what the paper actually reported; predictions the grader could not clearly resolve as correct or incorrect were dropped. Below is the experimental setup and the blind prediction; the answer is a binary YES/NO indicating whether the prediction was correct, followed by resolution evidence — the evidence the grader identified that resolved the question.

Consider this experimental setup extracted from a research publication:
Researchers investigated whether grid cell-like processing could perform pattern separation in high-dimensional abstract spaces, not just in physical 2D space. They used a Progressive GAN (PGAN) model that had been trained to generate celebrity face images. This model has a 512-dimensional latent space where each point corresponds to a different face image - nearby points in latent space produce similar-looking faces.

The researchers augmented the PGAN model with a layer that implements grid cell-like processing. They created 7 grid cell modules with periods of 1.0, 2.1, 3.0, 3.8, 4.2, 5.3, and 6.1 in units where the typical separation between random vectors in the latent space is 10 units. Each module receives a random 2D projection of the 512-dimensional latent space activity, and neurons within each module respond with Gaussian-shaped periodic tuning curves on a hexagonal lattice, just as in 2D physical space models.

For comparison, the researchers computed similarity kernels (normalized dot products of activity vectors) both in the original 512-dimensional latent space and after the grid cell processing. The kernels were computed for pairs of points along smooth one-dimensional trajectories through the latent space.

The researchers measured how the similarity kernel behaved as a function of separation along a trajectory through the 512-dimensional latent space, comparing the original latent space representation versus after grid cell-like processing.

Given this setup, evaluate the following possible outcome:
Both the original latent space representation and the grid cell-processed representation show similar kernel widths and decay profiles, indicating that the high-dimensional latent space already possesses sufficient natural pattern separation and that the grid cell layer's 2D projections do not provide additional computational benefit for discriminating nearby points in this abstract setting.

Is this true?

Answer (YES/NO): NO